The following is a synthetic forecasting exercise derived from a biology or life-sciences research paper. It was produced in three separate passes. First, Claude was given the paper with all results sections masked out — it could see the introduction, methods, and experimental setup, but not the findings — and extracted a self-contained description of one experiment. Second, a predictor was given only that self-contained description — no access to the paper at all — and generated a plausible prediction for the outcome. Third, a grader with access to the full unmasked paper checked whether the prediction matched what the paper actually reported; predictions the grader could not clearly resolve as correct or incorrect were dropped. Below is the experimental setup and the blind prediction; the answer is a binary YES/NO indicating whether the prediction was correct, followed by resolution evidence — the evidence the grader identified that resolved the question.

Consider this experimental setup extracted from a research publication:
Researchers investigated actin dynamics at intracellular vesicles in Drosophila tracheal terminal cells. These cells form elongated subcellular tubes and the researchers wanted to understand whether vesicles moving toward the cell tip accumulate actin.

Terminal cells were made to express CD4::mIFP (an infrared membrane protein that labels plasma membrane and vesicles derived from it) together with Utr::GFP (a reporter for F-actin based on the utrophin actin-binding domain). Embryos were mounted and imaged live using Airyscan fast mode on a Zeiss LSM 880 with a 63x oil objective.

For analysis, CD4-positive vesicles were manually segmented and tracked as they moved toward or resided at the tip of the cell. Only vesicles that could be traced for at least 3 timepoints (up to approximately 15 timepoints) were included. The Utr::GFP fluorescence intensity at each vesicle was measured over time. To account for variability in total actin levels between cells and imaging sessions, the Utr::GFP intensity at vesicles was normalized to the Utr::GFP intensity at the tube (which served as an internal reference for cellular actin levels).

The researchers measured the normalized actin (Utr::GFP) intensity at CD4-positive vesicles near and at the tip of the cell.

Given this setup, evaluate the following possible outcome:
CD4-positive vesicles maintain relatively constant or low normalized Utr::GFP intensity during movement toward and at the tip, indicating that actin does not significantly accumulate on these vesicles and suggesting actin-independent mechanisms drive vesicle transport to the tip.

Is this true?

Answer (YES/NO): NO